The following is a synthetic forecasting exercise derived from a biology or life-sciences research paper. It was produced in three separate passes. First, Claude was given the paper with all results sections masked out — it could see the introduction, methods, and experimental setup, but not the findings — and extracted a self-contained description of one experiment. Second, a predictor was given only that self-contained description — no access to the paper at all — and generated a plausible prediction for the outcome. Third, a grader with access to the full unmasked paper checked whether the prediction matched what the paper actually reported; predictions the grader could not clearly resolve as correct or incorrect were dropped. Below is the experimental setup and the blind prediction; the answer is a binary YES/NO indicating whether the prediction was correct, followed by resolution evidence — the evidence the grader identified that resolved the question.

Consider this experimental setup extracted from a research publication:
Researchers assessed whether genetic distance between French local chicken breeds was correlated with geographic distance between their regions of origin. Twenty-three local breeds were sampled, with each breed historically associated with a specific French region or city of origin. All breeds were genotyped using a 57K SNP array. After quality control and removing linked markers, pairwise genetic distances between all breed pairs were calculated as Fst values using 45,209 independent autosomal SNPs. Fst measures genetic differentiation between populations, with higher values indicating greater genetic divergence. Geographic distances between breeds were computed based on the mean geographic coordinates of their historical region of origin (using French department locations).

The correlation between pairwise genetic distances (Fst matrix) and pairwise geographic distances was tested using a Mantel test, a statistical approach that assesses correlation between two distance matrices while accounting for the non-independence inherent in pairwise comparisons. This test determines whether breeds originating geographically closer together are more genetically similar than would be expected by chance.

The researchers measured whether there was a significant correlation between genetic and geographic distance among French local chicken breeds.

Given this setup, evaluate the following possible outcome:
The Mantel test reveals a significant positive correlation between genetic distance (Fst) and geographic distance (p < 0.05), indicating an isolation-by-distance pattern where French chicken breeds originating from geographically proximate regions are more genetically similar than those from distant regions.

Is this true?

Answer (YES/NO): NO